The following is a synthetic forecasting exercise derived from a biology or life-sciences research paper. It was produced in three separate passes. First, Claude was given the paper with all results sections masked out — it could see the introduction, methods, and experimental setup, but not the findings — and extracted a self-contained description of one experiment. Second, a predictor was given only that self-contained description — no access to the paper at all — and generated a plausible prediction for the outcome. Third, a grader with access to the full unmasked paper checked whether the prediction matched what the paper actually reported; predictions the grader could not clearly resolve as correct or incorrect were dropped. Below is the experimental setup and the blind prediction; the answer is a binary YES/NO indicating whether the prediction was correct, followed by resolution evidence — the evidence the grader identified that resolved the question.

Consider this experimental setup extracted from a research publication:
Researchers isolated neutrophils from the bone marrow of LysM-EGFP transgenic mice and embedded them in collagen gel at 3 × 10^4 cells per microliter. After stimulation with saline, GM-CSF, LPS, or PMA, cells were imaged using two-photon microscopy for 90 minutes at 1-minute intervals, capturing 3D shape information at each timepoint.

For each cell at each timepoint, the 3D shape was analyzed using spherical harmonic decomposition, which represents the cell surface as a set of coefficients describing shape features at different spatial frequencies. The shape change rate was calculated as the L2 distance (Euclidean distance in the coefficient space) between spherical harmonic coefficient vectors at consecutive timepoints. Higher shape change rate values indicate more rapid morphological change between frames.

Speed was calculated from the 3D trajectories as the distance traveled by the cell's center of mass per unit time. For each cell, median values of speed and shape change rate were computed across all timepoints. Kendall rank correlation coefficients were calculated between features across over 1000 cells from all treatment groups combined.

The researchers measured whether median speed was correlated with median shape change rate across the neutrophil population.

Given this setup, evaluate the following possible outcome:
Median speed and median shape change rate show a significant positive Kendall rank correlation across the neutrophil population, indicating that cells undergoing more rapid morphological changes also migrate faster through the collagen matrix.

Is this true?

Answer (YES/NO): YES